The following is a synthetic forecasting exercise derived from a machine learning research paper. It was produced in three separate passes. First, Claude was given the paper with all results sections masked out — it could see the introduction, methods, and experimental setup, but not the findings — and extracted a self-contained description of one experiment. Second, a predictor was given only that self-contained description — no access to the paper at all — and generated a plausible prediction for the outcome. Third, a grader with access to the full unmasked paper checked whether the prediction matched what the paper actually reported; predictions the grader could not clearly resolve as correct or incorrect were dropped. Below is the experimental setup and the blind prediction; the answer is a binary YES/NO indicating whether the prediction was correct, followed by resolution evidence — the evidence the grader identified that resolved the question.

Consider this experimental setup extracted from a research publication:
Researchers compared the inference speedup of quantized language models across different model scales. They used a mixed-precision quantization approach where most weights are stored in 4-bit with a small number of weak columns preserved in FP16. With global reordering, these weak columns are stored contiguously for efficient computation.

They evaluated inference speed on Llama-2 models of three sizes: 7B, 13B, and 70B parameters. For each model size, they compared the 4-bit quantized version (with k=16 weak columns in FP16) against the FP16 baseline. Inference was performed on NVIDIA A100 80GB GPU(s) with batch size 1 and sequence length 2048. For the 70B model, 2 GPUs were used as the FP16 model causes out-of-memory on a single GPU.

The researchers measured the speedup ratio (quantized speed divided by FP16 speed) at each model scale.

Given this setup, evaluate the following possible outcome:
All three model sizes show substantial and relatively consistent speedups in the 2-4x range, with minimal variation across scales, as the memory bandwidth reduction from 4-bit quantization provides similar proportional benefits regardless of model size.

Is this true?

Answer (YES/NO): NO